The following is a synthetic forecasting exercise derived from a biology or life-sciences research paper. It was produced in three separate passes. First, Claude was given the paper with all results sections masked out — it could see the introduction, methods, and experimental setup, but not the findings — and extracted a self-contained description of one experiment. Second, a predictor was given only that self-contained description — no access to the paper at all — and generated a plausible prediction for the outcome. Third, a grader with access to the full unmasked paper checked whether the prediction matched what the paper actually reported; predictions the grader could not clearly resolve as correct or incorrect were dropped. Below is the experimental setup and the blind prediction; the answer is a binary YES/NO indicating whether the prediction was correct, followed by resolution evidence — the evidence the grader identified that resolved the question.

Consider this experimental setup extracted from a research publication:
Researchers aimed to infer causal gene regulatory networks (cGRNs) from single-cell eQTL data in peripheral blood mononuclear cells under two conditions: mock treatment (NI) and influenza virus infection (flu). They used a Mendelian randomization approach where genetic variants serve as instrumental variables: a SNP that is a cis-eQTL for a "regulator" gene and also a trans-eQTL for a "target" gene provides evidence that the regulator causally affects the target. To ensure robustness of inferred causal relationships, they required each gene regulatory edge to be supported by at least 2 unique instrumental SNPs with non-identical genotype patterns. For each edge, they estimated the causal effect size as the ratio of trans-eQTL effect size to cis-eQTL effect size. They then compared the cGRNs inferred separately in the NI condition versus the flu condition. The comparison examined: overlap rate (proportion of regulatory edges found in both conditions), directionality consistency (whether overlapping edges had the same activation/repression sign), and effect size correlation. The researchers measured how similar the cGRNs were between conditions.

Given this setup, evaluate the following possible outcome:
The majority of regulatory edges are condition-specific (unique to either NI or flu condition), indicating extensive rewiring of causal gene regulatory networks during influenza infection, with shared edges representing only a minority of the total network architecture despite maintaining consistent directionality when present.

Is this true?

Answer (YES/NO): YES